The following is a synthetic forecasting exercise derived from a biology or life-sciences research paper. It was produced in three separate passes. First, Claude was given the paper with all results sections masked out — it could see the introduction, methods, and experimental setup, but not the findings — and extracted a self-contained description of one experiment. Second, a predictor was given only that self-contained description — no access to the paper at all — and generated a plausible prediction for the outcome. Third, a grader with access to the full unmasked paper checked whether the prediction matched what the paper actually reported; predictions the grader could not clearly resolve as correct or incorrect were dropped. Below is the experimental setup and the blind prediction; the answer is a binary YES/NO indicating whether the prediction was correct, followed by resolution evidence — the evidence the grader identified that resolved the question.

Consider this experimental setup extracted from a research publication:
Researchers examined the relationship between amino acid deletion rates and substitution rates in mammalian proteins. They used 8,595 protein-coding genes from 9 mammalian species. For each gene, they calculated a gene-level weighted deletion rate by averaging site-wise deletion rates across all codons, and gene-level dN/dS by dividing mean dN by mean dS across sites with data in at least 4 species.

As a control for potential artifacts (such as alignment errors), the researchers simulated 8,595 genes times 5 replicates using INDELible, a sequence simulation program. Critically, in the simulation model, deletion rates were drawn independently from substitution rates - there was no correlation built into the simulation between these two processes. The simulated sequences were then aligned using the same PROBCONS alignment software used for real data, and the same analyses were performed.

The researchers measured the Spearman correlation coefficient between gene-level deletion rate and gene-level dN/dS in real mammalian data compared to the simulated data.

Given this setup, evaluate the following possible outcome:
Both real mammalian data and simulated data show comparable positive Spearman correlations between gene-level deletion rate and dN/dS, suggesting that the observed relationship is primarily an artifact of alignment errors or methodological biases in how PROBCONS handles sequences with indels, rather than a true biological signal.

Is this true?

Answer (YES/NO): NO